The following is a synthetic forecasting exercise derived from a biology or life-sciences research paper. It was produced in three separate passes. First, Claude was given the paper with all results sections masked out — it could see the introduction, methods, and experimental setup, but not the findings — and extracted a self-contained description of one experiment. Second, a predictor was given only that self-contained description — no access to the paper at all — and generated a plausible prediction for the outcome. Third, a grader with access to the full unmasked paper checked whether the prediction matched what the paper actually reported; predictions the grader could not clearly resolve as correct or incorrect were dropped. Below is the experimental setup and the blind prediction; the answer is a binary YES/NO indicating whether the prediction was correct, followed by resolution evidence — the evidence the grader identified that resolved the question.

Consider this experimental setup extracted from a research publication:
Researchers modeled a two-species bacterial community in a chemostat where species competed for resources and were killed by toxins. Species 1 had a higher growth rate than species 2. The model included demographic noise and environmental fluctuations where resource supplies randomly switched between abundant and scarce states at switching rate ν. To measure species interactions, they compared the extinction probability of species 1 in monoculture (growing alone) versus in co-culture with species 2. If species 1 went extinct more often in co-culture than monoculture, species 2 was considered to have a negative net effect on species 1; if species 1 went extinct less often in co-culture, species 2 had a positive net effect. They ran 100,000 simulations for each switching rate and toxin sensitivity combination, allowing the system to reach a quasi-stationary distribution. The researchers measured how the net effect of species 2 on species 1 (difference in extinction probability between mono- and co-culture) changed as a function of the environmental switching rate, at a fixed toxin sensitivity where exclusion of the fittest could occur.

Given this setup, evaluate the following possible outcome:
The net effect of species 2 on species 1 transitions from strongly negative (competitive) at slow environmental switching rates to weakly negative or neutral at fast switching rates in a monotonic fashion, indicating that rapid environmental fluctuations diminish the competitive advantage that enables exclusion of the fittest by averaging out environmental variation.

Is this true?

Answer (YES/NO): NO